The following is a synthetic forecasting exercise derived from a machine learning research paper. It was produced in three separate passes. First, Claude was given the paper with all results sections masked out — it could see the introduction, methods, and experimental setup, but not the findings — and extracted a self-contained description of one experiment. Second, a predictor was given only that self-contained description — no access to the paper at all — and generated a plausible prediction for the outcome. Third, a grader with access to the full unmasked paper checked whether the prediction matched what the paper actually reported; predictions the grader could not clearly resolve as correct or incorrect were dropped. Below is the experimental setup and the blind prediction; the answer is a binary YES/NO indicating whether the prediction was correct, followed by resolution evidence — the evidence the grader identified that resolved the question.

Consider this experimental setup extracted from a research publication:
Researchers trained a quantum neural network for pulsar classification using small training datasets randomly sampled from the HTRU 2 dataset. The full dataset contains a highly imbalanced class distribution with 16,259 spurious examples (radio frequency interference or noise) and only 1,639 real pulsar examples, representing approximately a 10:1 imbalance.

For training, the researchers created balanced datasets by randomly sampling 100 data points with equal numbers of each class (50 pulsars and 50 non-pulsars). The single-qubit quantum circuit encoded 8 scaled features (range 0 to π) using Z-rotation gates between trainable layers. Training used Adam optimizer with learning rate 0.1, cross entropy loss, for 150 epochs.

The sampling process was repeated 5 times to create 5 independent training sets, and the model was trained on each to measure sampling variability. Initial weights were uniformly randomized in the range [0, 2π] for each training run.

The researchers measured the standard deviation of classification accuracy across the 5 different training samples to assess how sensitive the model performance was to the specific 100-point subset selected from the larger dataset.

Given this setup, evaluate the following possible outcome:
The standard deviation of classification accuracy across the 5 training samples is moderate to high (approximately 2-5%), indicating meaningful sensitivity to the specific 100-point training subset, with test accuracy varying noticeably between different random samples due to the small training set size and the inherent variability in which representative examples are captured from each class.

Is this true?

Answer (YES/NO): YES